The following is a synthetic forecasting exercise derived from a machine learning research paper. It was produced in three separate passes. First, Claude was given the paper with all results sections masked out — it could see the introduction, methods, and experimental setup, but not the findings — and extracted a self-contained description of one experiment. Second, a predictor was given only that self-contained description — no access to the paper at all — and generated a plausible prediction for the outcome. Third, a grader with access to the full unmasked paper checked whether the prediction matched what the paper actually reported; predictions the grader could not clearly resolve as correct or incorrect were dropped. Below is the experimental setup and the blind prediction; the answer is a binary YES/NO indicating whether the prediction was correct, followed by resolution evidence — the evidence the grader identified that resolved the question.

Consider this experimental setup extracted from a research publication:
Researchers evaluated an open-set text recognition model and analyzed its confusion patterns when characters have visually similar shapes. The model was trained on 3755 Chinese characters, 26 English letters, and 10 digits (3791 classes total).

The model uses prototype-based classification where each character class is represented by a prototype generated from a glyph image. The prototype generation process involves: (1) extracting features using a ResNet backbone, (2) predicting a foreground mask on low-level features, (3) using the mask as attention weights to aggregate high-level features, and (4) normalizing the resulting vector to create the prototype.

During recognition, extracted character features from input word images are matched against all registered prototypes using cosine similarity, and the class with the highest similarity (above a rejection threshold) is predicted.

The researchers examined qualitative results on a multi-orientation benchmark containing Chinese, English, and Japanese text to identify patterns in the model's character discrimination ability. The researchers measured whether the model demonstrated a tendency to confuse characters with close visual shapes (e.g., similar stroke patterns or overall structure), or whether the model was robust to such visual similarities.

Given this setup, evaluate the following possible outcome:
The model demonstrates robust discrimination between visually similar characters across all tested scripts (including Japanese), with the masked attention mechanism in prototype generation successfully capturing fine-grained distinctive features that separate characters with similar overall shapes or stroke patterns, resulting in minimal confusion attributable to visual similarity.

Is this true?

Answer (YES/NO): NO